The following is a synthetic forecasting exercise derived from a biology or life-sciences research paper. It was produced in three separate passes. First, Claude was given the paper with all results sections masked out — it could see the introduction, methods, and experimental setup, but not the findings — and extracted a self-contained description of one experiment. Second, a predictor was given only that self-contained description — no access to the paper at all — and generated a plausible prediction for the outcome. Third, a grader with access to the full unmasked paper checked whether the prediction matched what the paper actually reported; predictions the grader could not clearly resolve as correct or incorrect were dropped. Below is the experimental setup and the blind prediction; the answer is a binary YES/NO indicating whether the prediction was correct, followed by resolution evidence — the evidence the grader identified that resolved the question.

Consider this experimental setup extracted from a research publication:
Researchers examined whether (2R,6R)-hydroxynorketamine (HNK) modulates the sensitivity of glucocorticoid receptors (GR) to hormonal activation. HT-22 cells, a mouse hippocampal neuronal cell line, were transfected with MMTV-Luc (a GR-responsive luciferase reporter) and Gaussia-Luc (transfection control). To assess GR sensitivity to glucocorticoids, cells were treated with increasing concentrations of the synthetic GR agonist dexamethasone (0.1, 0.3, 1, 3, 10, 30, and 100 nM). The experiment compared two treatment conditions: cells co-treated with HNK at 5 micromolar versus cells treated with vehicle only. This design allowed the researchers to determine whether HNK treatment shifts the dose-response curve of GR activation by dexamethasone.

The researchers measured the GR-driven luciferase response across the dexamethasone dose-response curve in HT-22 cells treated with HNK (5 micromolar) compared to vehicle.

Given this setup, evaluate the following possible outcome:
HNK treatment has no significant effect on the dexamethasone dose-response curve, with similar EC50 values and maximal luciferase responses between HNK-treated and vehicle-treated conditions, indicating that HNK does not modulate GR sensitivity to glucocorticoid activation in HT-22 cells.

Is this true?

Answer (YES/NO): NO